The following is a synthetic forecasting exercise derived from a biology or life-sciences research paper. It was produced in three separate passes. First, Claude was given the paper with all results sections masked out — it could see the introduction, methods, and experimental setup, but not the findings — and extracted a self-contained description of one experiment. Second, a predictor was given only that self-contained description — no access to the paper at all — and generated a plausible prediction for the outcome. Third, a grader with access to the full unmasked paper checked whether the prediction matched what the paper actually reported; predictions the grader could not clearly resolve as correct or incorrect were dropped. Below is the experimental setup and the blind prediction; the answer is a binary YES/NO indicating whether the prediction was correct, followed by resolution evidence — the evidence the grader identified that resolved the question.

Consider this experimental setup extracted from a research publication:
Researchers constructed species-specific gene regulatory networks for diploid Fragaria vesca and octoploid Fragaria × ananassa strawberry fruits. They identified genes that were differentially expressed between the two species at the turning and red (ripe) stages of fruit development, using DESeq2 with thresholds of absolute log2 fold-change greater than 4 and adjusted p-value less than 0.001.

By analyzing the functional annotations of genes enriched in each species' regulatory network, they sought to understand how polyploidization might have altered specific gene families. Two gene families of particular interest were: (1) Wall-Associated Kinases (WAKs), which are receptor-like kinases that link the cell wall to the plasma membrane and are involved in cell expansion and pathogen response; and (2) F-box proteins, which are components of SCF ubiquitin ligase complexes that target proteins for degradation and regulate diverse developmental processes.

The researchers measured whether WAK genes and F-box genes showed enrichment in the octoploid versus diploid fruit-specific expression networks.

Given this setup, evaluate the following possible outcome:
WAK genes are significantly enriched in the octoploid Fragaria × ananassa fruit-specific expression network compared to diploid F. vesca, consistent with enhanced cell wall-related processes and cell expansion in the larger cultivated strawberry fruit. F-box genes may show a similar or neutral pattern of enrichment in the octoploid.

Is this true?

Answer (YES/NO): NO